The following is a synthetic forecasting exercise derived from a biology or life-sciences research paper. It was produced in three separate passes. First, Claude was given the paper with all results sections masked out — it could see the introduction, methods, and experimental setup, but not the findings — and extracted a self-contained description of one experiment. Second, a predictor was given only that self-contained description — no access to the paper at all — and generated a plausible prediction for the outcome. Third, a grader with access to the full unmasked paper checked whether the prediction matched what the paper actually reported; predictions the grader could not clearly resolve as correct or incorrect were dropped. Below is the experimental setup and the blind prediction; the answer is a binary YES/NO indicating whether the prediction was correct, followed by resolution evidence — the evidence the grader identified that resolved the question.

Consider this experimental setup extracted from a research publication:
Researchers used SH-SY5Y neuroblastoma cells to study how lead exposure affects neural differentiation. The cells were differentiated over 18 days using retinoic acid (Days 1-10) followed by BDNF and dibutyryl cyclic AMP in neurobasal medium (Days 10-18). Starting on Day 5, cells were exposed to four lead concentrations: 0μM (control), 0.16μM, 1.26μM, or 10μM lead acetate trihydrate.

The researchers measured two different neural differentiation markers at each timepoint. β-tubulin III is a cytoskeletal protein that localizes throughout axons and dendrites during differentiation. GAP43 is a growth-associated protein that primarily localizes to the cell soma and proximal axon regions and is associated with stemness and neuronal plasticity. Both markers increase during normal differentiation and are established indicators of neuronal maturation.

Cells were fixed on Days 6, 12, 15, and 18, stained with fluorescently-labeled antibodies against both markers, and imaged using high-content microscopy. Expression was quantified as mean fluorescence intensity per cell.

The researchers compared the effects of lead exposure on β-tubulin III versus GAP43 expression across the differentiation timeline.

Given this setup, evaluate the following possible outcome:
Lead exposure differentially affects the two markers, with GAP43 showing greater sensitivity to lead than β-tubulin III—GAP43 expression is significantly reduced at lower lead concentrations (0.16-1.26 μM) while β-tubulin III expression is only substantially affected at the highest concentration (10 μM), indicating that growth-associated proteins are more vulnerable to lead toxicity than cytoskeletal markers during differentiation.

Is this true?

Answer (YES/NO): NO